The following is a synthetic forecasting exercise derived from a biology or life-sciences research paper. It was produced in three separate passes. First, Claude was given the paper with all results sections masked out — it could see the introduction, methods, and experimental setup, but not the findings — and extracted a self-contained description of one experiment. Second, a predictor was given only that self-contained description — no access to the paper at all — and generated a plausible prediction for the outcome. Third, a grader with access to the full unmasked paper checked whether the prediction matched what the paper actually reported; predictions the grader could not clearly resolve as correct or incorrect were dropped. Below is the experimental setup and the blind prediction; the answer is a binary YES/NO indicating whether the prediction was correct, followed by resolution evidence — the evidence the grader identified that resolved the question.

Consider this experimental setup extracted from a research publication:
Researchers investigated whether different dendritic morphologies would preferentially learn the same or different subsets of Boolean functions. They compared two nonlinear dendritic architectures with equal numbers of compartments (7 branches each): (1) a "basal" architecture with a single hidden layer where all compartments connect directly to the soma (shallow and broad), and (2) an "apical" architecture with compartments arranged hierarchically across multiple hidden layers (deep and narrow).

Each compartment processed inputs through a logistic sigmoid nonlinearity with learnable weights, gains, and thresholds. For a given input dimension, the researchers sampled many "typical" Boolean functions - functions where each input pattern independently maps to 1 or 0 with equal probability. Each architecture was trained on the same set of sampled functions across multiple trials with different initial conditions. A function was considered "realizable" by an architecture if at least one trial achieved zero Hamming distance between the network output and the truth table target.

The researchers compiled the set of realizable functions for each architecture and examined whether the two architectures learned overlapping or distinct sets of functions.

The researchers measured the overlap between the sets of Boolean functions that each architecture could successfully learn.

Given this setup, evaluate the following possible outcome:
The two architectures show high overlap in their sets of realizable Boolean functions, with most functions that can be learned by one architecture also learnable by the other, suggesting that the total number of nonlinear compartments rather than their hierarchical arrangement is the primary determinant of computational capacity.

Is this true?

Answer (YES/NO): NO